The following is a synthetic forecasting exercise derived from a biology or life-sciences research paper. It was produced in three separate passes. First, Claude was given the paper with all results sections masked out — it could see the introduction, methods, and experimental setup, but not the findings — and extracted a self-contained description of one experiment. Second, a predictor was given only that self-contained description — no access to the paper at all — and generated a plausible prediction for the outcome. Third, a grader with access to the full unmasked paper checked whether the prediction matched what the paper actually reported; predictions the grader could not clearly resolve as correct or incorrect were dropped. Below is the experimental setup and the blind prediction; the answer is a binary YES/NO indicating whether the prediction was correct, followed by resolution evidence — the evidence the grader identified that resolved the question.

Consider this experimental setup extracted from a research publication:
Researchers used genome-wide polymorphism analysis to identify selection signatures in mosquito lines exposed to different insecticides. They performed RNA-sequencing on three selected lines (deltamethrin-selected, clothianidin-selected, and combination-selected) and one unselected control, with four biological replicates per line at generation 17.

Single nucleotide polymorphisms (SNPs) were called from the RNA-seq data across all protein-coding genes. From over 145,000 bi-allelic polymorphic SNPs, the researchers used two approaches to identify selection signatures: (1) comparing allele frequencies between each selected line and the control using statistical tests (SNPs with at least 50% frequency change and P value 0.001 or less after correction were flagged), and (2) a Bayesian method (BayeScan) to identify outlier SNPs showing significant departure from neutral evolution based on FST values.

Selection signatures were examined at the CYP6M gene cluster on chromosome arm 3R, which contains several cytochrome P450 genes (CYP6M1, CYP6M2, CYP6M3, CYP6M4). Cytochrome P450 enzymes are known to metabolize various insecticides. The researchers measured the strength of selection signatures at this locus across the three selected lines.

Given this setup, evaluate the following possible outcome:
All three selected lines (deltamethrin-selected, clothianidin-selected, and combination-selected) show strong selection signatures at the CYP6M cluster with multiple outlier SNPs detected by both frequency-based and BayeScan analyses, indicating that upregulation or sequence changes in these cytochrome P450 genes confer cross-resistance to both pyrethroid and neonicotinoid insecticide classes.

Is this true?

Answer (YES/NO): NO